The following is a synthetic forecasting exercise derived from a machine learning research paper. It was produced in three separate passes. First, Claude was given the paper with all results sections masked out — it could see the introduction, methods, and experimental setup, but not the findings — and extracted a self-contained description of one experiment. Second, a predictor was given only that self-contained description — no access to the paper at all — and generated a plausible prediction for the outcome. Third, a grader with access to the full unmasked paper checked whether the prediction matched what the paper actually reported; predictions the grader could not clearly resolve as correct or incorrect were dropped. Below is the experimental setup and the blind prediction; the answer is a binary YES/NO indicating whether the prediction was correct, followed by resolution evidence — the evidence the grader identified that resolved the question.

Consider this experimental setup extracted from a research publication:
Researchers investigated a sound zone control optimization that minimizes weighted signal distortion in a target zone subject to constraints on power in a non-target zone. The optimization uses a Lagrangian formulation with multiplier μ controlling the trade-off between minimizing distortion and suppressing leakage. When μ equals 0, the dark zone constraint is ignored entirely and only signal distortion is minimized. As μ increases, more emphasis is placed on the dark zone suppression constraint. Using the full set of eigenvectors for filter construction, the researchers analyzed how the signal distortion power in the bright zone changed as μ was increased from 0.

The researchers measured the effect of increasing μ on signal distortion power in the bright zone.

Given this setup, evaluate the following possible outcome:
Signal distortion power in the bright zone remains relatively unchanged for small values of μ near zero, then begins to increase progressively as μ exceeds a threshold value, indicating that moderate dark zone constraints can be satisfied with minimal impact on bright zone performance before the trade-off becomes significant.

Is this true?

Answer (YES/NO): NO